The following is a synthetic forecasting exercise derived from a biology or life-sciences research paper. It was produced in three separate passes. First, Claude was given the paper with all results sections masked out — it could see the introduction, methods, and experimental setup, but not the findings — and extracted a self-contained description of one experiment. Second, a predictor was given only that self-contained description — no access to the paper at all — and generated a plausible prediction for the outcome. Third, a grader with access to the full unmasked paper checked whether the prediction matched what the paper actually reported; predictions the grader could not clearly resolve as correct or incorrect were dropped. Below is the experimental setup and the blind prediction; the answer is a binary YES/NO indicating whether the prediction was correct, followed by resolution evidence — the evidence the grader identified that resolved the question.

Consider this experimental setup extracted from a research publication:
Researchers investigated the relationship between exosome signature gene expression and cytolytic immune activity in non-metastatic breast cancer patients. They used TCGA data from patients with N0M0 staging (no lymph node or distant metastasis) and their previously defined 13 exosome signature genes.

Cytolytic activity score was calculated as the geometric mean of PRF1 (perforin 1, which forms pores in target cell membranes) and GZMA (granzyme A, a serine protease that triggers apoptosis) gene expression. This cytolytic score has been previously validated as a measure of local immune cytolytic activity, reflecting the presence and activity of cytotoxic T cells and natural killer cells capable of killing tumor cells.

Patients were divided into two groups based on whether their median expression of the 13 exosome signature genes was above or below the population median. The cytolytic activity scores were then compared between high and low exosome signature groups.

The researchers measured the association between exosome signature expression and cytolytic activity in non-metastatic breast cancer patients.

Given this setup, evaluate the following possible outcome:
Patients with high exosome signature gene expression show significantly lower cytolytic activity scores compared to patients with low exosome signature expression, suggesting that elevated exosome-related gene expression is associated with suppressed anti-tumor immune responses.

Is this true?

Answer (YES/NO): NO